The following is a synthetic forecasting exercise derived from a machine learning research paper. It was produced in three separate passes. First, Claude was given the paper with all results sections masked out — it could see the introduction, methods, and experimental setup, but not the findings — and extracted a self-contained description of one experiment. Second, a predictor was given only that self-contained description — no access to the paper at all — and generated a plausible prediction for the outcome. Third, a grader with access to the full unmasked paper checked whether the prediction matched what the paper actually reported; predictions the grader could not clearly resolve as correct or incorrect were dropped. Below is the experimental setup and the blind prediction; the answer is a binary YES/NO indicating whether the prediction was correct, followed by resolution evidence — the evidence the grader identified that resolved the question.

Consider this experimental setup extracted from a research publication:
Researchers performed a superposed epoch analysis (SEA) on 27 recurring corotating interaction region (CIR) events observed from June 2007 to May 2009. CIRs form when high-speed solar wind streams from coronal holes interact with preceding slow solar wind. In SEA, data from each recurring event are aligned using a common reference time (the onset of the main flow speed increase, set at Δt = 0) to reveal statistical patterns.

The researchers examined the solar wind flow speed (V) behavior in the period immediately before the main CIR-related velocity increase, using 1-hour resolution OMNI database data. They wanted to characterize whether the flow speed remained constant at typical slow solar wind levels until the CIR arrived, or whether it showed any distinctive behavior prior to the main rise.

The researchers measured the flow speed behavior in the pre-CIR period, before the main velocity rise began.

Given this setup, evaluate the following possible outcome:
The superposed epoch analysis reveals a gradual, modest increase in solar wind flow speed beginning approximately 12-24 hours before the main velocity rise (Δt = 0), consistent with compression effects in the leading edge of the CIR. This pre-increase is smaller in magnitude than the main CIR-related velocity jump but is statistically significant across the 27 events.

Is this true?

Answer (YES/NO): NO